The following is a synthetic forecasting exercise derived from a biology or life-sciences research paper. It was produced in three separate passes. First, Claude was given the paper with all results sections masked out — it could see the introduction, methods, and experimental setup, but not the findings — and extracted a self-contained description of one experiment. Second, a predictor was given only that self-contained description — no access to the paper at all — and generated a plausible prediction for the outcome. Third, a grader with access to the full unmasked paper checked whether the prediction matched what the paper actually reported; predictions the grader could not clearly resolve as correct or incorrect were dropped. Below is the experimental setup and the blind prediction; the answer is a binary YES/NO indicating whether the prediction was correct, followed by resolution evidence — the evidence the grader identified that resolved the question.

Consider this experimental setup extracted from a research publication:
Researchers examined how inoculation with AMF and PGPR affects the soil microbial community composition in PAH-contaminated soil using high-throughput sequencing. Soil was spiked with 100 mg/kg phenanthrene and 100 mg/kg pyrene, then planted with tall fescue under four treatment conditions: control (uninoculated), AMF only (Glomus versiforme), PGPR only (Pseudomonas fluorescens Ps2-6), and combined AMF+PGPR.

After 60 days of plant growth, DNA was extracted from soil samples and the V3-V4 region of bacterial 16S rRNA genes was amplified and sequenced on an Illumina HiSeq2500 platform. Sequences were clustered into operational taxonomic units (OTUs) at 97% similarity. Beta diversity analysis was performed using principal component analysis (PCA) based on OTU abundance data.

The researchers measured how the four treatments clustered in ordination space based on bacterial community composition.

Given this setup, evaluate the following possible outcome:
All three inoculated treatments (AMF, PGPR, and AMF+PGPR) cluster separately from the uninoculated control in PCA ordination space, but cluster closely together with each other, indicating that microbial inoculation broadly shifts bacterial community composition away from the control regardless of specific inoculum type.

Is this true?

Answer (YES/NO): NO